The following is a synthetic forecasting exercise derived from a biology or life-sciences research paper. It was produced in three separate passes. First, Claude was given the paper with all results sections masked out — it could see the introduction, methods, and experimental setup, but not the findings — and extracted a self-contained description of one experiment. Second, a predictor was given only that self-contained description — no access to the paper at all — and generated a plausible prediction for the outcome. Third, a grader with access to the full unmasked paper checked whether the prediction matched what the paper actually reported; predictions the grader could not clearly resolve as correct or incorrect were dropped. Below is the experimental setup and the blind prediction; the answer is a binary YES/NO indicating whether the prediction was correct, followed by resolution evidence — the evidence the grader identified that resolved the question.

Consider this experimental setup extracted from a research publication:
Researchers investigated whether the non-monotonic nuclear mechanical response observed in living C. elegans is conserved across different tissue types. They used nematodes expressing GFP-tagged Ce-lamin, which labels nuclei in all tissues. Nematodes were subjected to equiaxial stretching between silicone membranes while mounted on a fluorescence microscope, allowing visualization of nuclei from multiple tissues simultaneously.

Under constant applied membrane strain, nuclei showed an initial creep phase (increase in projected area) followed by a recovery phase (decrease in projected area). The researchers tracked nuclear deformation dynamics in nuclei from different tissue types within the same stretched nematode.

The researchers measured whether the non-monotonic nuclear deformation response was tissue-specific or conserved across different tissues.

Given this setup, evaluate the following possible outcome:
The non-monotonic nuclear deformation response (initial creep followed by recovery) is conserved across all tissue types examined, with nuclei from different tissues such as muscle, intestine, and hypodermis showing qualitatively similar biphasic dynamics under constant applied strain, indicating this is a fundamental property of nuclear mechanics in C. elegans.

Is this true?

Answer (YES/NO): NO